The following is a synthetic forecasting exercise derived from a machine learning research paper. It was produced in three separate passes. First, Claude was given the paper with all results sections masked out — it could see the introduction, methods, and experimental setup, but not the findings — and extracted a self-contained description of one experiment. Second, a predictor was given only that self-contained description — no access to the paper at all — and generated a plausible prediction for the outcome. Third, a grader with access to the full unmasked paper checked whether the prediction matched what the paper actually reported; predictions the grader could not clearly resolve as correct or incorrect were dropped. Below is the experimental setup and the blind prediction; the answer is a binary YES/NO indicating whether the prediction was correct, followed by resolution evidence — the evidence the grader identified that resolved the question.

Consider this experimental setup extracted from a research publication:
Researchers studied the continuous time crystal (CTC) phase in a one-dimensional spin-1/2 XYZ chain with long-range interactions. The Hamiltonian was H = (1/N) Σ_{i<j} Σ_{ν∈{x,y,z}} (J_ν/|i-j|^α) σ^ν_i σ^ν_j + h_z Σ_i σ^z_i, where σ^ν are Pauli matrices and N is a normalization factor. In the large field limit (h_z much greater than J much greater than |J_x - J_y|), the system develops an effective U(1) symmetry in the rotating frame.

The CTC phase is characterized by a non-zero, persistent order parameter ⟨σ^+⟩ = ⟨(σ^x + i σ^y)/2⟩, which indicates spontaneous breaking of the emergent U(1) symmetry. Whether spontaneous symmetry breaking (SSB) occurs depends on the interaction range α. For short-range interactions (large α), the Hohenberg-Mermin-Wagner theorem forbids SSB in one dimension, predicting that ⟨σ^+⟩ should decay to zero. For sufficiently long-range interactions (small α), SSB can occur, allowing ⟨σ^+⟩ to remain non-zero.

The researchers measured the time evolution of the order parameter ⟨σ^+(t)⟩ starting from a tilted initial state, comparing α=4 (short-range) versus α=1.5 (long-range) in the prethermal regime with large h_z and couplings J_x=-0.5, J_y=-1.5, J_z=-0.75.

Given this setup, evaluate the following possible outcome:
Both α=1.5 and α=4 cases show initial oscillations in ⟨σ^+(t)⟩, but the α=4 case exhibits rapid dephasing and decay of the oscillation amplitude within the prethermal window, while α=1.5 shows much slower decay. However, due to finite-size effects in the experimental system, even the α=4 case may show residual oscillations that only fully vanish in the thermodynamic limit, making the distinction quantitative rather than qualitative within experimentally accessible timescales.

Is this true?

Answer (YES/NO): NO